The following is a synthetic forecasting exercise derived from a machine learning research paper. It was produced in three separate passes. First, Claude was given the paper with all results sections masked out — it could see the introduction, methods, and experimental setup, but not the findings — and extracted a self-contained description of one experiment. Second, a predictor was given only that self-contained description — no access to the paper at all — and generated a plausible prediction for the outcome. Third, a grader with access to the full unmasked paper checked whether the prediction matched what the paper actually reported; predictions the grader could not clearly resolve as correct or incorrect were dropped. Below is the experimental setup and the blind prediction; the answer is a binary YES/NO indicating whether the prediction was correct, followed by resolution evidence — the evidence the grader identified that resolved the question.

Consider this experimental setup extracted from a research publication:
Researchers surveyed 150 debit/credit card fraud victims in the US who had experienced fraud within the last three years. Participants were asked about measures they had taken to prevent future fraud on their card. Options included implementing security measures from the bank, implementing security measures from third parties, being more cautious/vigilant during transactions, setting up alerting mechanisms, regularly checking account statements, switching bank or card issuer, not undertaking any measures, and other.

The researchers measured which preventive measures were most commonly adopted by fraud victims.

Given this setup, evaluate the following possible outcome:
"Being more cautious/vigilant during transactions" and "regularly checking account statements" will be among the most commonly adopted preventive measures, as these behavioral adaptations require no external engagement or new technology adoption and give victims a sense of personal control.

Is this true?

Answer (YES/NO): YES